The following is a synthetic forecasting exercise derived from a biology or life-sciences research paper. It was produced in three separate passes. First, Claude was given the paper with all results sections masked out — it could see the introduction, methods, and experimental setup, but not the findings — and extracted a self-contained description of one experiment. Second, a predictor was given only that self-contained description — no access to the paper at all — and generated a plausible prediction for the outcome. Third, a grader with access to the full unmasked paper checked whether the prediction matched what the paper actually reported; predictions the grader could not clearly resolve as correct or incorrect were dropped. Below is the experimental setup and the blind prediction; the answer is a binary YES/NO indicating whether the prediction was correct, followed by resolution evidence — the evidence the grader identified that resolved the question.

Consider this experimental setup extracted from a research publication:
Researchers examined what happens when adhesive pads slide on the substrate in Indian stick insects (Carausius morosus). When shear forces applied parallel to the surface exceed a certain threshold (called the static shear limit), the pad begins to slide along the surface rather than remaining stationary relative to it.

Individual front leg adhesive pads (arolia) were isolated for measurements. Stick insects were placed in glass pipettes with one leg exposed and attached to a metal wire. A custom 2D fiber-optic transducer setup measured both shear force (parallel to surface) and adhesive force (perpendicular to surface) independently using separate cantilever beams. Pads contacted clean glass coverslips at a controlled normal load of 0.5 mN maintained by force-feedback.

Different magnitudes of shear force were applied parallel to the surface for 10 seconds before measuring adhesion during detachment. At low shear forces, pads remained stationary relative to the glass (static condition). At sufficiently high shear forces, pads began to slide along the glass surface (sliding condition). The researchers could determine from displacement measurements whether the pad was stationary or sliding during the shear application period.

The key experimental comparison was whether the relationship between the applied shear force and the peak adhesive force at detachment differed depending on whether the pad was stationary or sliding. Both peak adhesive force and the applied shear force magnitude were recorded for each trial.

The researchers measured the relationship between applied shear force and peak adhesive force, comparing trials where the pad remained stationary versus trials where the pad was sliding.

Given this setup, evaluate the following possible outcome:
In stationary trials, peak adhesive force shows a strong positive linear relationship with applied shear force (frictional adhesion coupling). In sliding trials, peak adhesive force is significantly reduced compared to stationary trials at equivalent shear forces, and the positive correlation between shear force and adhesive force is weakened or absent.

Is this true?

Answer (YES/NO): NO